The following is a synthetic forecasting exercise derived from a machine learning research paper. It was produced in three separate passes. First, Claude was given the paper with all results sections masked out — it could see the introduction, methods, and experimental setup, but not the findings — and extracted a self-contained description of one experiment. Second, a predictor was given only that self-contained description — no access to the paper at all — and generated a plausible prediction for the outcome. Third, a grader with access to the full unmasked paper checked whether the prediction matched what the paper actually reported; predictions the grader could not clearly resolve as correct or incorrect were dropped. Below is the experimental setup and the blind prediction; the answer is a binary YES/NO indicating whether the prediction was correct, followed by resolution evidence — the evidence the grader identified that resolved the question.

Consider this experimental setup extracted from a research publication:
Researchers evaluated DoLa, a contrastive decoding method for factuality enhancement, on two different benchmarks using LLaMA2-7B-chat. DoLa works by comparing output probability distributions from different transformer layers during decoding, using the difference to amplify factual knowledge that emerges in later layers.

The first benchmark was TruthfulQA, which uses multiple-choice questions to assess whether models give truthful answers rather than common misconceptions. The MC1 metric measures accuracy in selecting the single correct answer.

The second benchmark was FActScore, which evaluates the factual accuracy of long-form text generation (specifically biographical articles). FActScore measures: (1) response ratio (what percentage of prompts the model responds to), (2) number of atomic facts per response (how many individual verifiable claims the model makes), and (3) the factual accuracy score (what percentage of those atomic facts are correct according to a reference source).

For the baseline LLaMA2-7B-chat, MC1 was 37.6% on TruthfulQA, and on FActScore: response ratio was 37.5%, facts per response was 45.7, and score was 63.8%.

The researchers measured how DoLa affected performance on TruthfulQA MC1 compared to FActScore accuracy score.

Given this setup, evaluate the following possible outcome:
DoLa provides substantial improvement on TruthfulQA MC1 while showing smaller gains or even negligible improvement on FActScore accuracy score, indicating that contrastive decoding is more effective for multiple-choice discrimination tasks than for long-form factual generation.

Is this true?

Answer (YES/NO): NO